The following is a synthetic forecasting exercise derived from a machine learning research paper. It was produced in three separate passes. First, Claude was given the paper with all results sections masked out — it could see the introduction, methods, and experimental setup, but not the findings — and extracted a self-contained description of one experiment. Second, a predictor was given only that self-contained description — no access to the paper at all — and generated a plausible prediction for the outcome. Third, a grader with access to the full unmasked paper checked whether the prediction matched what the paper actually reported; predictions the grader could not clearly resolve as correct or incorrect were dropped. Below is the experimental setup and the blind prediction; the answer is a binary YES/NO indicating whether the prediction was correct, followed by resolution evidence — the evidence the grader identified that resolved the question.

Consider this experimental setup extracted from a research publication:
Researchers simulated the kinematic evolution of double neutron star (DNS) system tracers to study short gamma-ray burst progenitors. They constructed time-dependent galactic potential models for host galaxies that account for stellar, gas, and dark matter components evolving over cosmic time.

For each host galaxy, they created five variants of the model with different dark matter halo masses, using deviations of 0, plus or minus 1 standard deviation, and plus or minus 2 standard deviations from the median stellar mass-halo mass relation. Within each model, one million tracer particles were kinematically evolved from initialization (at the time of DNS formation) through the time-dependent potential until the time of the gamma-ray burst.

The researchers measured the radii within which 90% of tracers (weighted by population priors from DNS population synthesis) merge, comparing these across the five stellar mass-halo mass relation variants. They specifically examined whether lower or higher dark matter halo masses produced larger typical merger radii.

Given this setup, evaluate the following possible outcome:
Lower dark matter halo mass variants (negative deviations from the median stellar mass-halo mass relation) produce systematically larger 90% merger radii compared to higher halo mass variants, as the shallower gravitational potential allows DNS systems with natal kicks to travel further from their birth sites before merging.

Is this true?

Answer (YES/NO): YES